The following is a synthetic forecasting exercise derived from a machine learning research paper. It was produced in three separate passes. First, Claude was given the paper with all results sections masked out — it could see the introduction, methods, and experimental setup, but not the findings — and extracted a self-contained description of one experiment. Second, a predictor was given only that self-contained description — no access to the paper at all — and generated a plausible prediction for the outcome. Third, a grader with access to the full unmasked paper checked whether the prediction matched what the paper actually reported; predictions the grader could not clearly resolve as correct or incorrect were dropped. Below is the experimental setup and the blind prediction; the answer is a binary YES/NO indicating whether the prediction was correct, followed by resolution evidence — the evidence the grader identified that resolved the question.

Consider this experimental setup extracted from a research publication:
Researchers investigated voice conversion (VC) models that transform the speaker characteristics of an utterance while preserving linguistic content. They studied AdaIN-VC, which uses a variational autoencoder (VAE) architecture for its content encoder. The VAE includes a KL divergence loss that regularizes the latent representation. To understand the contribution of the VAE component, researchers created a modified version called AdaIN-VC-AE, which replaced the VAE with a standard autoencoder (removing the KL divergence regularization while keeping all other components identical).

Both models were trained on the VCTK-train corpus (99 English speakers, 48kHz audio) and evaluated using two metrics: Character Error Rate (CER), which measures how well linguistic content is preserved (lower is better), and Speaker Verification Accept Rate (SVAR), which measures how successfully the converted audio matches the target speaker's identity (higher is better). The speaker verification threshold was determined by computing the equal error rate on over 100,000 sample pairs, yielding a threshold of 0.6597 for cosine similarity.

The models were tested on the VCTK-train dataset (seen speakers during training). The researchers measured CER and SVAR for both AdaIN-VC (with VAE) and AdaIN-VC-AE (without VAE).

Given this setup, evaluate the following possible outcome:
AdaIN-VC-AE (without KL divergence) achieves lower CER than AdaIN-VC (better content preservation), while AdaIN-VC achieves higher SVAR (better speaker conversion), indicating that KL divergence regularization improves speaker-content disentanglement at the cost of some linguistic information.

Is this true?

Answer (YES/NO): YES